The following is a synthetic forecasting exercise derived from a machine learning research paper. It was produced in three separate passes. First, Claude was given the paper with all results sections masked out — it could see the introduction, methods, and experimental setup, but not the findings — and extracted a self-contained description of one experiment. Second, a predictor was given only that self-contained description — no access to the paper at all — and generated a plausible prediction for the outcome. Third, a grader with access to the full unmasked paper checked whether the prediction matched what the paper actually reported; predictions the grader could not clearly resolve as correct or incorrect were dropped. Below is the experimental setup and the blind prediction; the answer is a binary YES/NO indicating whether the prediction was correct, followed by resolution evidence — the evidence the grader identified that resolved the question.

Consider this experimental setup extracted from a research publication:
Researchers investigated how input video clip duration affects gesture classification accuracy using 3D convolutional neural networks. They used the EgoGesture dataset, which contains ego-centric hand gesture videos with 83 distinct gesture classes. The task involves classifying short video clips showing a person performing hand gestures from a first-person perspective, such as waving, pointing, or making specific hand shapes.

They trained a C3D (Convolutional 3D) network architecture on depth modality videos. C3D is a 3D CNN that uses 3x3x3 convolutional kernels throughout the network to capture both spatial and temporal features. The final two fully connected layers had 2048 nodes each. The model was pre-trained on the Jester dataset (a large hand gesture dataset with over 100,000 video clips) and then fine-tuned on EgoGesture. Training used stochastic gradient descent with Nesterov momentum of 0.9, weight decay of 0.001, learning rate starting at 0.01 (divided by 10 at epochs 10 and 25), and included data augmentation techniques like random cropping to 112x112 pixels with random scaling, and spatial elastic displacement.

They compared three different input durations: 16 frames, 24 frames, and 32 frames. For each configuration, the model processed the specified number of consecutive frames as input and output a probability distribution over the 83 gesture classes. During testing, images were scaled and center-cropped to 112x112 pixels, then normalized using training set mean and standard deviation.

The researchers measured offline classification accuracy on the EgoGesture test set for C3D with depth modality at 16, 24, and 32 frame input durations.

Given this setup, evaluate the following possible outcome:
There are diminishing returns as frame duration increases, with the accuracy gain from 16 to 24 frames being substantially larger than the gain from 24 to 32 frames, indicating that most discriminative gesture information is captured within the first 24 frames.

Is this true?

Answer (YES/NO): NO